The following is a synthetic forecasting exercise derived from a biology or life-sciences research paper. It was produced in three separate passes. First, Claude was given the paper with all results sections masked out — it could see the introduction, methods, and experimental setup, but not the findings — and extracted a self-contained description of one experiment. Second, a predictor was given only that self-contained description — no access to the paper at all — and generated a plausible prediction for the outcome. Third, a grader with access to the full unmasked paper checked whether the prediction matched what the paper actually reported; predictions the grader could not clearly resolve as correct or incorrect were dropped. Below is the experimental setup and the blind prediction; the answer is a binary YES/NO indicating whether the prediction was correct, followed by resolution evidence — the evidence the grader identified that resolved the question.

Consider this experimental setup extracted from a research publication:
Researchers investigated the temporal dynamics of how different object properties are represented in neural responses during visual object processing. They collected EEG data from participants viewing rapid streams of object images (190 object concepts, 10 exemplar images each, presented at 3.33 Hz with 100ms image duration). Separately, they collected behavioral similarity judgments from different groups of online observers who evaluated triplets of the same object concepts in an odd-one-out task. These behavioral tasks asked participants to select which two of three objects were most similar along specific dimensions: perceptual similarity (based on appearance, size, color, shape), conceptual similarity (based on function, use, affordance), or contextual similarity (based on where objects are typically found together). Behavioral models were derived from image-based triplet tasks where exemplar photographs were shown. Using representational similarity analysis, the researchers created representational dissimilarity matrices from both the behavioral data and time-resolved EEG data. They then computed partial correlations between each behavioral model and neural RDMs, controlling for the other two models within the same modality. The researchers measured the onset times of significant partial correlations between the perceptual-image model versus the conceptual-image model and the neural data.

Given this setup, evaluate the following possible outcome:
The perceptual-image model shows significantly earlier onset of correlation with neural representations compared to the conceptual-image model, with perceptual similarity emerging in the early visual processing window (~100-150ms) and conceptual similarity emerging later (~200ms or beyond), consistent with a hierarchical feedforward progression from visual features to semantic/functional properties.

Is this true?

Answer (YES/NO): NO